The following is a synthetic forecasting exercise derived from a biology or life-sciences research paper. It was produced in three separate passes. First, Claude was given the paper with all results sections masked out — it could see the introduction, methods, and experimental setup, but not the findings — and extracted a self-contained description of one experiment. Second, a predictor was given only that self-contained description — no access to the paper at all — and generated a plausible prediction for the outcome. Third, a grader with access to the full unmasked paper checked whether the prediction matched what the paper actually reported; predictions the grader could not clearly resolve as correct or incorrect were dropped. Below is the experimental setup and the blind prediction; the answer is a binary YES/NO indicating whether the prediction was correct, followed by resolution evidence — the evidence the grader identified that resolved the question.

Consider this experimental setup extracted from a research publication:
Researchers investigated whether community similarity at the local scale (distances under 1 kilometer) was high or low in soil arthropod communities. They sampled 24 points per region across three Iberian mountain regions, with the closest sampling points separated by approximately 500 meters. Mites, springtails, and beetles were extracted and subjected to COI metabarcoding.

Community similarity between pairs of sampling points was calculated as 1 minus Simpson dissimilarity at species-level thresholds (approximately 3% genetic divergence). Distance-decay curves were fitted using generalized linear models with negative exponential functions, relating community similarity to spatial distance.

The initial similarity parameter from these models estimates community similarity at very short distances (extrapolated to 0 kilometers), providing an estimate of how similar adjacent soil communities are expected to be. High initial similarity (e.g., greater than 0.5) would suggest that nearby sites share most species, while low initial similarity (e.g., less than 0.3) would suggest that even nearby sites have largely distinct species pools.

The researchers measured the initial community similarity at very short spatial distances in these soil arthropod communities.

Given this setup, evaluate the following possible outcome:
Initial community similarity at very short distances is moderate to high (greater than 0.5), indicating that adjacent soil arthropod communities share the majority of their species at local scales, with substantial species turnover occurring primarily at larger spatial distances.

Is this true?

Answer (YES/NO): NO